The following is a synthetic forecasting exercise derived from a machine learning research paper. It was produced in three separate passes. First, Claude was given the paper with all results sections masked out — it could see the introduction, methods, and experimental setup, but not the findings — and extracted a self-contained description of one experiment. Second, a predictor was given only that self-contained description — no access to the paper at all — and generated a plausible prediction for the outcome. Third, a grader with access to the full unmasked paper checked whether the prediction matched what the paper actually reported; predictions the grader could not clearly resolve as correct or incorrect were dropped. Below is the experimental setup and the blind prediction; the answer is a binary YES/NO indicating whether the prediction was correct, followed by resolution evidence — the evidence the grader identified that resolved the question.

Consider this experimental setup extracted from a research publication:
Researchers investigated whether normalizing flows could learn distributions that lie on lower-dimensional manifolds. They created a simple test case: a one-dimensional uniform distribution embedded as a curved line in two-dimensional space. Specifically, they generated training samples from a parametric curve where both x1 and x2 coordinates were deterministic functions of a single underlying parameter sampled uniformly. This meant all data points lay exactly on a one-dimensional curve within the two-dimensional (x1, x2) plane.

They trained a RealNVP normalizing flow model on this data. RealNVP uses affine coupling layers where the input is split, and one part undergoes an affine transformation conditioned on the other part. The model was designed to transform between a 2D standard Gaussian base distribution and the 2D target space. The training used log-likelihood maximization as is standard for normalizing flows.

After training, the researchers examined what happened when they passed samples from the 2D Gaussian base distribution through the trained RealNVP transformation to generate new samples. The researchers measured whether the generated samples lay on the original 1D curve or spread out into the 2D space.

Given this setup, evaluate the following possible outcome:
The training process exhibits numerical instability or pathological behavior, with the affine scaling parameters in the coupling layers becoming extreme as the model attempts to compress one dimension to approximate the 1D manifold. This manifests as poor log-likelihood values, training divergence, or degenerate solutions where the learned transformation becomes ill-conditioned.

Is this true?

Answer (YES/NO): YES